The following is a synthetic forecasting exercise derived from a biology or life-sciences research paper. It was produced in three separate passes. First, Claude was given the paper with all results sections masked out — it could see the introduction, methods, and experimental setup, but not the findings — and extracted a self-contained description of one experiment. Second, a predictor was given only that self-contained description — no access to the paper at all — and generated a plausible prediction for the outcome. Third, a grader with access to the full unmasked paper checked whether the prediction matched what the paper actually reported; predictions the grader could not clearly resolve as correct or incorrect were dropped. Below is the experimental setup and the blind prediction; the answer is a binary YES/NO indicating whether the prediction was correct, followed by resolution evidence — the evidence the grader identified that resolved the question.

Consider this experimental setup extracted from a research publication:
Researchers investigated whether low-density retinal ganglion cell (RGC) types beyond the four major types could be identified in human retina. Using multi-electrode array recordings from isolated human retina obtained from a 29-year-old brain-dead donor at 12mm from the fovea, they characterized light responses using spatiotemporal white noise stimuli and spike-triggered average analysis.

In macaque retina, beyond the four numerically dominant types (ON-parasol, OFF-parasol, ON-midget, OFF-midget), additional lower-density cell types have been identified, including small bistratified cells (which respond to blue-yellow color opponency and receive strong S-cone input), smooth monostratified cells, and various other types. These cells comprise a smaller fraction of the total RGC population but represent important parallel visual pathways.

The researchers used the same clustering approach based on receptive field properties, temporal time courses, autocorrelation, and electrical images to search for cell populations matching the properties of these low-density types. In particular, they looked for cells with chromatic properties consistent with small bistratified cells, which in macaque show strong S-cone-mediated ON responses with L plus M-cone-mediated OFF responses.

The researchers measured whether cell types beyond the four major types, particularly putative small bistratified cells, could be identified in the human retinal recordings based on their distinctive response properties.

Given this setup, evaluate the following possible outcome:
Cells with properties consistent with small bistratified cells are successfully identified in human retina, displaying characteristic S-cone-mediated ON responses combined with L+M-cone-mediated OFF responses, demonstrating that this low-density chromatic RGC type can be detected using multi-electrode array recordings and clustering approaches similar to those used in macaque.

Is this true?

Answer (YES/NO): NO